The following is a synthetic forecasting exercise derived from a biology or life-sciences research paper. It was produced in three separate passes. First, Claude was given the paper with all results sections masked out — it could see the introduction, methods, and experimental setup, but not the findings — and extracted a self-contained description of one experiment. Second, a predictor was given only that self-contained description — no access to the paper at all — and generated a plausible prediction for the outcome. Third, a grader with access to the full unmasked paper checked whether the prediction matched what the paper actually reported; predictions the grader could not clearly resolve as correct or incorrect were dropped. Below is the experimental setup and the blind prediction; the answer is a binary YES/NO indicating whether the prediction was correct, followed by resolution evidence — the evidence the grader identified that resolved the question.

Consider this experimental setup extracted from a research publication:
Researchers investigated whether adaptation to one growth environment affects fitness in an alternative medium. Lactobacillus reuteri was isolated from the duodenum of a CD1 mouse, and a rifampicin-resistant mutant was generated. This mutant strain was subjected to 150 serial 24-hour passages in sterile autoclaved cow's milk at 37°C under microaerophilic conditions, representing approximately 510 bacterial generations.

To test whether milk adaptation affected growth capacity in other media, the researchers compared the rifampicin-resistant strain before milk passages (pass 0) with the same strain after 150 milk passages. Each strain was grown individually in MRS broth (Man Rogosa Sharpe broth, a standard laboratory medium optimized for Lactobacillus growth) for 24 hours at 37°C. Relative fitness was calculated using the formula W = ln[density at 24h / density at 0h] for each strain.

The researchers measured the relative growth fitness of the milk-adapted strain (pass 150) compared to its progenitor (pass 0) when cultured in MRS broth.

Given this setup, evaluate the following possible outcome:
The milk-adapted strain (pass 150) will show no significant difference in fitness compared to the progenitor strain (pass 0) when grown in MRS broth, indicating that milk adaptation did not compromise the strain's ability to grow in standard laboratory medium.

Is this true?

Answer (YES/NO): NO